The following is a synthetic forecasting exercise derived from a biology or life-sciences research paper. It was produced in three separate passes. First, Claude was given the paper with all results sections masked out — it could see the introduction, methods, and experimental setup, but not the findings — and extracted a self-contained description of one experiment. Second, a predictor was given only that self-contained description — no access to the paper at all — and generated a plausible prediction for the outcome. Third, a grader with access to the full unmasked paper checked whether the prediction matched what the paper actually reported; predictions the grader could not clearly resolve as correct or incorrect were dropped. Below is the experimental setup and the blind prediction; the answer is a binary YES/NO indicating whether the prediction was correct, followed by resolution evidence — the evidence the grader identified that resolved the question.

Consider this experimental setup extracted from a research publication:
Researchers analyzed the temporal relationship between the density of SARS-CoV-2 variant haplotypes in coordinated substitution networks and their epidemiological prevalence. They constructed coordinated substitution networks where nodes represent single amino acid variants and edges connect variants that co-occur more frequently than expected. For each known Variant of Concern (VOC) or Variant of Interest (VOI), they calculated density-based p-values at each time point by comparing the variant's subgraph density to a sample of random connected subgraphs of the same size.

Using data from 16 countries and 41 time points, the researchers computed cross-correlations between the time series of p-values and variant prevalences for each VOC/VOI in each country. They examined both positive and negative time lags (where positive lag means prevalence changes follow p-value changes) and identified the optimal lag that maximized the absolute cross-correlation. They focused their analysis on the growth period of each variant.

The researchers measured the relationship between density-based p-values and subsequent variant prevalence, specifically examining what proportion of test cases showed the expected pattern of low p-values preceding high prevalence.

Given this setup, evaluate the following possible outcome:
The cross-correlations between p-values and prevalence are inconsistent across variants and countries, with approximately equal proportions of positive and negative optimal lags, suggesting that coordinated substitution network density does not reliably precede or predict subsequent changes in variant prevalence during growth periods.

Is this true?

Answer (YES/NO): NO